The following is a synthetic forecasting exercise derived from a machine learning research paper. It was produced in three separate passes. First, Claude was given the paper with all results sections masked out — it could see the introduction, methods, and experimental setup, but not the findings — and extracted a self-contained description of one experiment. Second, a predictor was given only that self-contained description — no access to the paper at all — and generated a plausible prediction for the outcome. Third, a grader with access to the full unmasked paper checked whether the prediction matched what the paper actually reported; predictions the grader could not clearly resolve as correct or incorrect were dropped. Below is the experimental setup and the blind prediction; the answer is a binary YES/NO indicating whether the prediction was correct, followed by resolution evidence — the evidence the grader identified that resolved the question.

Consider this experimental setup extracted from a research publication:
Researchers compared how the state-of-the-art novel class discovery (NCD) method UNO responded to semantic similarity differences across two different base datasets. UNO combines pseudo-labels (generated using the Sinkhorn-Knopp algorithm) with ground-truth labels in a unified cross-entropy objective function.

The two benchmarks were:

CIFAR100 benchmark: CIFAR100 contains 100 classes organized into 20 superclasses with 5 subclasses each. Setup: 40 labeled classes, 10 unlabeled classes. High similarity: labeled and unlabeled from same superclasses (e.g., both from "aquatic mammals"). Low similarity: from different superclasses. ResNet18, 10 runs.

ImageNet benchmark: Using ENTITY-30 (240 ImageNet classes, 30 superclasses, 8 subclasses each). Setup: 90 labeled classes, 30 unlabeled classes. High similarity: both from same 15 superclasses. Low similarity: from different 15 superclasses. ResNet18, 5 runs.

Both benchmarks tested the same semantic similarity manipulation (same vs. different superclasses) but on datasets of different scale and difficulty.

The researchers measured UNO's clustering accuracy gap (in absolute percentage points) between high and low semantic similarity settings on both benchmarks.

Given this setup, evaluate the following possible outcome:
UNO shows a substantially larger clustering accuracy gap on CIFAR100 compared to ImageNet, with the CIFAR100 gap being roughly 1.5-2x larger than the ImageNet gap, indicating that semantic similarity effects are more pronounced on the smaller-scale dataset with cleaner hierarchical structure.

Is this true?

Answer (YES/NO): NO